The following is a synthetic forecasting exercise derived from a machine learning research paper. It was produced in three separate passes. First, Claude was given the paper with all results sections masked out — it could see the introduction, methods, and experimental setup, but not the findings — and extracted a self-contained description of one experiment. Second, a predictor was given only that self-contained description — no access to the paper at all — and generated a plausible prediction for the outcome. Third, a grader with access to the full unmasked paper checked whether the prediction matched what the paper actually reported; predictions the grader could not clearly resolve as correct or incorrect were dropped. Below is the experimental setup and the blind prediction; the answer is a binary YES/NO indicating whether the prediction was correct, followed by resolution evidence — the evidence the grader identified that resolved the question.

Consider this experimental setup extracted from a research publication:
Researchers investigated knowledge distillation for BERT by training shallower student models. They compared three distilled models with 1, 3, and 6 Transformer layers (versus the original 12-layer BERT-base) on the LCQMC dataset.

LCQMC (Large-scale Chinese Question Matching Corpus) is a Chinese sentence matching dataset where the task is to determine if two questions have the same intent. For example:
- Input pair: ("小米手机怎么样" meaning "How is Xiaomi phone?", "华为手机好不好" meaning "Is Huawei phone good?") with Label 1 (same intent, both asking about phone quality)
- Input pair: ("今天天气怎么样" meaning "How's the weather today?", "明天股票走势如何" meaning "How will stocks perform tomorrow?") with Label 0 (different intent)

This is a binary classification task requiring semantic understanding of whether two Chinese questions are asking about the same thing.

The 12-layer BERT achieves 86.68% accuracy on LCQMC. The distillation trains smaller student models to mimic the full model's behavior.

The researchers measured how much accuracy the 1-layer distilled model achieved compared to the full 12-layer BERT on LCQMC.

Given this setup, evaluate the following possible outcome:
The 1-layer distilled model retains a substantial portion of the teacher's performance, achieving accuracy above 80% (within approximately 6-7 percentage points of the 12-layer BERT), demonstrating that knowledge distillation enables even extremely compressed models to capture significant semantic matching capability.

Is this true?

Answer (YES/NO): NO